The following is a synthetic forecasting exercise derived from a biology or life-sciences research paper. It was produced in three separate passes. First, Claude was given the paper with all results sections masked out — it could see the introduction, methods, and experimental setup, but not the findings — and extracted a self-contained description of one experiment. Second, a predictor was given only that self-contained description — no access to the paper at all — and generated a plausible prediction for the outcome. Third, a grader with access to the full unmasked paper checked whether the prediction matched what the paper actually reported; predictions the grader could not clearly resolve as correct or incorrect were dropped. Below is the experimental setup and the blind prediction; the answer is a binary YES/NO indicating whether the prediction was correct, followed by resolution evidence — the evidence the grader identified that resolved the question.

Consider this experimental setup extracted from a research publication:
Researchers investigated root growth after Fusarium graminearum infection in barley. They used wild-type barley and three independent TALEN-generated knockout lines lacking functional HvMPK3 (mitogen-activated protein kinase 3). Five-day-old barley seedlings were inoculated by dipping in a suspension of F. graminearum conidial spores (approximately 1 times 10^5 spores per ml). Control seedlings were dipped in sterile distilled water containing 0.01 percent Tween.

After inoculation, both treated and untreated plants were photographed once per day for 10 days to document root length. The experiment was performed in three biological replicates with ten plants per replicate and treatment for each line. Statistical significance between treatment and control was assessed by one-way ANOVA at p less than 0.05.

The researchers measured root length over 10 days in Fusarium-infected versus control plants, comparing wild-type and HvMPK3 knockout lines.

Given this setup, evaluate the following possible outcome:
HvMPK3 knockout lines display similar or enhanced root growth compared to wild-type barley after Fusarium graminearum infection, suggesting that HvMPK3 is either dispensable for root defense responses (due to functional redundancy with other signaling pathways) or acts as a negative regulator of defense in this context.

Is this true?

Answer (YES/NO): YES